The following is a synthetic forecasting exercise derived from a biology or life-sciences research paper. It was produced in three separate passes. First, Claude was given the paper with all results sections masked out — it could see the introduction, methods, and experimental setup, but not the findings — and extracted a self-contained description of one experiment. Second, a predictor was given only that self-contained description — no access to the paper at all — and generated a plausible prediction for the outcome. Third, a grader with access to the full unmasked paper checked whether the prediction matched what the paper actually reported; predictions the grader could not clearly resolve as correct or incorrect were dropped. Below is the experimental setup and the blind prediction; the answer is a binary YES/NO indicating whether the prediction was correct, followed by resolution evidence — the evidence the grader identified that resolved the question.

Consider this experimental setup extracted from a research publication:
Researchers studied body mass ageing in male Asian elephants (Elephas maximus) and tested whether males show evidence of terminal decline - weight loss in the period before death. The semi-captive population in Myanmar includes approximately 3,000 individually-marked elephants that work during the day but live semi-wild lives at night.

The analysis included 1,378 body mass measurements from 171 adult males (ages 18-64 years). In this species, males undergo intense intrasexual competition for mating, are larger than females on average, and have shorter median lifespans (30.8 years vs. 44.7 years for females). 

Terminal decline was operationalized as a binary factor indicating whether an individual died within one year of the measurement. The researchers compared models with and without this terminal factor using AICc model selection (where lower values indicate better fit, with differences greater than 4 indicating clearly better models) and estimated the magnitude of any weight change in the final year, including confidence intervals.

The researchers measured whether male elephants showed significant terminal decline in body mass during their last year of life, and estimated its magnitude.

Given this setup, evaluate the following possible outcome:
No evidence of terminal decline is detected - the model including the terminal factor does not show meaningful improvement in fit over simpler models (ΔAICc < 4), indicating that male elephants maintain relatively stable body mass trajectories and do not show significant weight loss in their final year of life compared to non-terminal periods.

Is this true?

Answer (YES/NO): YES